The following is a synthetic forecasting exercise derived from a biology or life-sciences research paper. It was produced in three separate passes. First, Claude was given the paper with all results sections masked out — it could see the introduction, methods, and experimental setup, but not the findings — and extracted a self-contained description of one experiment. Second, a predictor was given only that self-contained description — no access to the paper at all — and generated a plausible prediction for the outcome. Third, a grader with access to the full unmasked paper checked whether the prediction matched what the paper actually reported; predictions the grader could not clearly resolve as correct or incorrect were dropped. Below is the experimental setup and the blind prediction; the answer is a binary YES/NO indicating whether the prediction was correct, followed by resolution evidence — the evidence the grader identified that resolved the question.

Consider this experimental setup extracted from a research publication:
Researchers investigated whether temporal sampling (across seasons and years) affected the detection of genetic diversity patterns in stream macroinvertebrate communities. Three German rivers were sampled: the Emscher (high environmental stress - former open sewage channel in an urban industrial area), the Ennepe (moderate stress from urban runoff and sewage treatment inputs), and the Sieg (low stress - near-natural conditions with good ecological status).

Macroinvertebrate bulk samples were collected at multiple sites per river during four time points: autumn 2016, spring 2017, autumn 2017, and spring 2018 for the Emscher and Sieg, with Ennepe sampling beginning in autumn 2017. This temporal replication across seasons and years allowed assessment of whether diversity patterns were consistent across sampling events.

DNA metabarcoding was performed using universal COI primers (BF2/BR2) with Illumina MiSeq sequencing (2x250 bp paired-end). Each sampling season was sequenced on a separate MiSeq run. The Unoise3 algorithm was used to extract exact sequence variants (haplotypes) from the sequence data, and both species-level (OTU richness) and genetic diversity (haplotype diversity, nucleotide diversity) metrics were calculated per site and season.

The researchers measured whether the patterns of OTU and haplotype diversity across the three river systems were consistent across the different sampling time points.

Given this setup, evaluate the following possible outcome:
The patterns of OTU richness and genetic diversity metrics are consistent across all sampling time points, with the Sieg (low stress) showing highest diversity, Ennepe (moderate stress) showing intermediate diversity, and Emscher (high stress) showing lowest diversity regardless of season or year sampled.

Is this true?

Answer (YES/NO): NO